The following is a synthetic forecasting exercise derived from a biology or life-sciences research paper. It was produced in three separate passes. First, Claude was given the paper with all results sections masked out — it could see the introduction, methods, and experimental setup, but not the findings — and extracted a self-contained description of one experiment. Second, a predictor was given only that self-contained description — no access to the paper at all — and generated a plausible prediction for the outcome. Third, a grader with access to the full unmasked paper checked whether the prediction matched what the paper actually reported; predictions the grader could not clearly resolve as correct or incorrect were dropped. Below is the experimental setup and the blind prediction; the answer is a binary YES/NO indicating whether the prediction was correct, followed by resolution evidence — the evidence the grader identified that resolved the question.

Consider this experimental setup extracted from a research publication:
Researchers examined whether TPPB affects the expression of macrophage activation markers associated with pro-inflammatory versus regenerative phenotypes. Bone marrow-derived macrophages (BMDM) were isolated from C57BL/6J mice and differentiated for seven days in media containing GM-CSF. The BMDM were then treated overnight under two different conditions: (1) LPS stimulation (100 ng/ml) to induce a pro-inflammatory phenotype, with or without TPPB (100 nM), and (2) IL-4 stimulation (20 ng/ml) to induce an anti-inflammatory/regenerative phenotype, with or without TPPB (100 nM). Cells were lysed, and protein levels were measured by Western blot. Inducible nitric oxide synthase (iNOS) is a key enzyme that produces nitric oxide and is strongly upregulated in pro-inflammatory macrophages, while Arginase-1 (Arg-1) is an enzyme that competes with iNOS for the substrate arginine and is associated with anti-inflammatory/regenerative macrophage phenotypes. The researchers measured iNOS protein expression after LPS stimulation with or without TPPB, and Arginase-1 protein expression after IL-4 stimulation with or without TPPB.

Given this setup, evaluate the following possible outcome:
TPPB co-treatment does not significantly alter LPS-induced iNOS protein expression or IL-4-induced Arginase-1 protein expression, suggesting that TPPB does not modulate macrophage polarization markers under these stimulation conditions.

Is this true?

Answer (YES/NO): NO